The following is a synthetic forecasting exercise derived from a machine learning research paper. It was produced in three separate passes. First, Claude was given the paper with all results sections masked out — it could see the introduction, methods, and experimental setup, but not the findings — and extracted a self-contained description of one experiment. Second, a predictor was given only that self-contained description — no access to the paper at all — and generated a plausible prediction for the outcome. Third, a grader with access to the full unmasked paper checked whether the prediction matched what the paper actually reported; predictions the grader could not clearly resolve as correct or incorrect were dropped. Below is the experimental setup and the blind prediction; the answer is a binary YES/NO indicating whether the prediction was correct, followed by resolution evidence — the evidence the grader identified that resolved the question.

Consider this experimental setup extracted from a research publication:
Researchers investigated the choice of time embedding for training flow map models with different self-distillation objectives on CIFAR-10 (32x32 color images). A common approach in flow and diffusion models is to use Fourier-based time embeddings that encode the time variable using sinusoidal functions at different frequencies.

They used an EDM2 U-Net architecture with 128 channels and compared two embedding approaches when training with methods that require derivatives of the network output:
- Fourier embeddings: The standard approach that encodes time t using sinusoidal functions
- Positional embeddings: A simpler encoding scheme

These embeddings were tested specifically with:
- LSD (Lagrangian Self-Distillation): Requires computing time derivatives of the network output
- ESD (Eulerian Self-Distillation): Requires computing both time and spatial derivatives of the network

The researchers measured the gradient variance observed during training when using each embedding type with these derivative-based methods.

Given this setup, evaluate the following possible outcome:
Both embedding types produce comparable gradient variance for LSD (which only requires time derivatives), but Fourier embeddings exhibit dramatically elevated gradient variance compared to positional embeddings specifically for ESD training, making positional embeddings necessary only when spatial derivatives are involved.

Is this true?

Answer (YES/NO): NO